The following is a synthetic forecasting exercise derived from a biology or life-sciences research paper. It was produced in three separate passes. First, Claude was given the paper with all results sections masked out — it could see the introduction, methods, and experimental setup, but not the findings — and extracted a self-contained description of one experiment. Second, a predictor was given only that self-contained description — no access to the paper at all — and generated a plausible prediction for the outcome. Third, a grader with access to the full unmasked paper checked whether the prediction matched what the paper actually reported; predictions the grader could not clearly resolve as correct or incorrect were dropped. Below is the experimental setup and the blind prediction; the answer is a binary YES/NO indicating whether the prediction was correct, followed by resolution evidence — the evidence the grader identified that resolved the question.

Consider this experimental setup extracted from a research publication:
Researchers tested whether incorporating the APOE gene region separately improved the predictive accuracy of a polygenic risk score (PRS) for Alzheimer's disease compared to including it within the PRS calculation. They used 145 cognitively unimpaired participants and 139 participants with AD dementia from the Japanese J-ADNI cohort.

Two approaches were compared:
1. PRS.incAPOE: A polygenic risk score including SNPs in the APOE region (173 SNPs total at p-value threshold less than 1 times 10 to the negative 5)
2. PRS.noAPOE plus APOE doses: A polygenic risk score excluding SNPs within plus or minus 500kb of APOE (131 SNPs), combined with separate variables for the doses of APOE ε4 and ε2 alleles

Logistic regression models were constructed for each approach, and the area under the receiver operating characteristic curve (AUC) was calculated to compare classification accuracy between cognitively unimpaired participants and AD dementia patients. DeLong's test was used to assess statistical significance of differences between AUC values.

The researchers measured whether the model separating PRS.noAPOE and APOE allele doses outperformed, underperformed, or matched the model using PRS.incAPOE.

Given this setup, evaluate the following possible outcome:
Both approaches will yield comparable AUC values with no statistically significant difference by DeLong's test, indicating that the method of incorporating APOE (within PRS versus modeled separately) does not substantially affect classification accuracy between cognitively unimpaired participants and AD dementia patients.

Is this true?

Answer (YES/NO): NO